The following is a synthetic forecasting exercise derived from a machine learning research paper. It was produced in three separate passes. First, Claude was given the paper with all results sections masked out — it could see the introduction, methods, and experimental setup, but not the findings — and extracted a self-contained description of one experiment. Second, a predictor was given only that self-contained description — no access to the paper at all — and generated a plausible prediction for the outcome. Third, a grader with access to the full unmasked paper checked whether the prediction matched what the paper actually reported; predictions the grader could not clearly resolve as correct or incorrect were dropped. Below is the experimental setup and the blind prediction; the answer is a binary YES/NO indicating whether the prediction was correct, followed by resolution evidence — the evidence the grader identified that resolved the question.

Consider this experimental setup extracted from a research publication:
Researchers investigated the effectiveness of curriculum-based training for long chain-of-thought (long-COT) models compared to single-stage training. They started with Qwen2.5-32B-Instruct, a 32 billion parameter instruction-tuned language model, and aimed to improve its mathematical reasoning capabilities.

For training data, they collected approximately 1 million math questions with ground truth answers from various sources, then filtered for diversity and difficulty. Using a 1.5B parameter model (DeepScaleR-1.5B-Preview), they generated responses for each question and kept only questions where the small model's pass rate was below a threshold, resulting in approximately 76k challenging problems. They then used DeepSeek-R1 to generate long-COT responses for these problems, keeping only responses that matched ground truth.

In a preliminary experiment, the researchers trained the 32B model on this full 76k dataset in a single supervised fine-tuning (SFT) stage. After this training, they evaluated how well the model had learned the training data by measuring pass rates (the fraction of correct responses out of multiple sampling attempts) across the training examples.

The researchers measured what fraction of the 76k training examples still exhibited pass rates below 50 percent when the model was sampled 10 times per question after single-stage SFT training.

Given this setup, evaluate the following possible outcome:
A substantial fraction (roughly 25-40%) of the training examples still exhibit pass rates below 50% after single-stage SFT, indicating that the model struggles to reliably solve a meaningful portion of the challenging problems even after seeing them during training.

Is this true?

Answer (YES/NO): NO